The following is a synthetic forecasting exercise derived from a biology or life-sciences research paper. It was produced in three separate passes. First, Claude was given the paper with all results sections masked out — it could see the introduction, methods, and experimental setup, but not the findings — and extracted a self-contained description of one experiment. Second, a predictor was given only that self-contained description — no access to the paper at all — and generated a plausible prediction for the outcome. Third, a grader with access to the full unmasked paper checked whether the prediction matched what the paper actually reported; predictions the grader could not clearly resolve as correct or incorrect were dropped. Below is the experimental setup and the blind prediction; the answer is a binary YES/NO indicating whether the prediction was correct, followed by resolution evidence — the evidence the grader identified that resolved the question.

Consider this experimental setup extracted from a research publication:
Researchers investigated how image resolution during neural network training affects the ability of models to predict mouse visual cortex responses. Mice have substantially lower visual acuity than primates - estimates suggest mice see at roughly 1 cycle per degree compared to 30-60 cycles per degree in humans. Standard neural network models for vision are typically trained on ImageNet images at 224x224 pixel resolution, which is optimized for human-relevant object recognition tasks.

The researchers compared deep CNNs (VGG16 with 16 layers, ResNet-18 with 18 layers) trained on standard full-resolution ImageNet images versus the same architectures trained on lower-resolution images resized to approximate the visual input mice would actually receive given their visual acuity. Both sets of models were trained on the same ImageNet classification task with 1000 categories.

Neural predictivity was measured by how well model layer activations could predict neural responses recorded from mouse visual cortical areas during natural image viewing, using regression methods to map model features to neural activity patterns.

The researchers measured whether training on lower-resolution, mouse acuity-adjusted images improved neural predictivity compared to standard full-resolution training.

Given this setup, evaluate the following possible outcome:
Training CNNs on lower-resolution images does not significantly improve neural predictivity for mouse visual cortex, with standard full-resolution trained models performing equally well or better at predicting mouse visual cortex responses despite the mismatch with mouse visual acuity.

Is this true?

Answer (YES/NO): NO